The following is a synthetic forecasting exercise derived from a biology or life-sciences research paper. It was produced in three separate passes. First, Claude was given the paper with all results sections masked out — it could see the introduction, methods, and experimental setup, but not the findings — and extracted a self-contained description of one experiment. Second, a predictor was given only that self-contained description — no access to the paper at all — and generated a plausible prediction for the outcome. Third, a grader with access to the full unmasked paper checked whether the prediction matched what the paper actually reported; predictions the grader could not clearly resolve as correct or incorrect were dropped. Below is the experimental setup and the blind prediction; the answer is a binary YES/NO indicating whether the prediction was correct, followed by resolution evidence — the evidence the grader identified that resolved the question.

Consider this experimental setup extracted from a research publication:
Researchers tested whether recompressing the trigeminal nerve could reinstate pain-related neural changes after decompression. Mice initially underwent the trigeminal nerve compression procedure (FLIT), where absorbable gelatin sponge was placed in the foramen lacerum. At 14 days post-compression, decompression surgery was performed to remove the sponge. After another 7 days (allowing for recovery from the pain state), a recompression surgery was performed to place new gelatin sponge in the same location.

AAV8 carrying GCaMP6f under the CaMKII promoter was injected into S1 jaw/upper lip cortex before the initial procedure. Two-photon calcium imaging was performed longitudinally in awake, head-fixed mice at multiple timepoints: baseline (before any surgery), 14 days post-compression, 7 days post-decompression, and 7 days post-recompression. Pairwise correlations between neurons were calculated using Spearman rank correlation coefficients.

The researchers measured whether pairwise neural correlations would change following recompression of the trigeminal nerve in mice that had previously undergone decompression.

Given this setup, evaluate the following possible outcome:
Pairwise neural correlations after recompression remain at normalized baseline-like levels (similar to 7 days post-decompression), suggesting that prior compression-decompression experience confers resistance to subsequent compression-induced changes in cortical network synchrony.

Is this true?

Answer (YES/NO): NO